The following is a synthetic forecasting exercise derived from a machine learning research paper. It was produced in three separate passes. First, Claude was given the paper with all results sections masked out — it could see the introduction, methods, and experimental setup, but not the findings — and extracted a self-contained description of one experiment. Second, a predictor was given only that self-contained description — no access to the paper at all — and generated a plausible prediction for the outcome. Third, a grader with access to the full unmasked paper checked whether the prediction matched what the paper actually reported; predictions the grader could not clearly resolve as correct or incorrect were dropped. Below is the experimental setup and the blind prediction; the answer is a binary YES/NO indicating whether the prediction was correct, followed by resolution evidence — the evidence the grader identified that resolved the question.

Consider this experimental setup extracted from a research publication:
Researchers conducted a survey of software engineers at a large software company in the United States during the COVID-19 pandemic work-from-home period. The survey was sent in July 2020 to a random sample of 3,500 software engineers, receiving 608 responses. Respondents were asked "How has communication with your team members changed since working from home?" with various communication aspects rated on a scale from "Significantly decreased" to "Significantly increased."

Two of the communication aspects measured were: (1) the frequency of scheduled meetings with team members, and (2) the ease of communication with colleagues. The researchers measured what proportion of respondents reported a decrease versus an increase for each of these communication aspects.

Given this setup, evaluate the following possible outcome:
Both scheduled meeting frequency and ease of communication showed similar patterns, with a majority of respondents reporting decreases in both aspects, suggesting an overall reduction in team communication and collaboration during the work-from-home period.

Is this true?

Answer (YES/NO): NO